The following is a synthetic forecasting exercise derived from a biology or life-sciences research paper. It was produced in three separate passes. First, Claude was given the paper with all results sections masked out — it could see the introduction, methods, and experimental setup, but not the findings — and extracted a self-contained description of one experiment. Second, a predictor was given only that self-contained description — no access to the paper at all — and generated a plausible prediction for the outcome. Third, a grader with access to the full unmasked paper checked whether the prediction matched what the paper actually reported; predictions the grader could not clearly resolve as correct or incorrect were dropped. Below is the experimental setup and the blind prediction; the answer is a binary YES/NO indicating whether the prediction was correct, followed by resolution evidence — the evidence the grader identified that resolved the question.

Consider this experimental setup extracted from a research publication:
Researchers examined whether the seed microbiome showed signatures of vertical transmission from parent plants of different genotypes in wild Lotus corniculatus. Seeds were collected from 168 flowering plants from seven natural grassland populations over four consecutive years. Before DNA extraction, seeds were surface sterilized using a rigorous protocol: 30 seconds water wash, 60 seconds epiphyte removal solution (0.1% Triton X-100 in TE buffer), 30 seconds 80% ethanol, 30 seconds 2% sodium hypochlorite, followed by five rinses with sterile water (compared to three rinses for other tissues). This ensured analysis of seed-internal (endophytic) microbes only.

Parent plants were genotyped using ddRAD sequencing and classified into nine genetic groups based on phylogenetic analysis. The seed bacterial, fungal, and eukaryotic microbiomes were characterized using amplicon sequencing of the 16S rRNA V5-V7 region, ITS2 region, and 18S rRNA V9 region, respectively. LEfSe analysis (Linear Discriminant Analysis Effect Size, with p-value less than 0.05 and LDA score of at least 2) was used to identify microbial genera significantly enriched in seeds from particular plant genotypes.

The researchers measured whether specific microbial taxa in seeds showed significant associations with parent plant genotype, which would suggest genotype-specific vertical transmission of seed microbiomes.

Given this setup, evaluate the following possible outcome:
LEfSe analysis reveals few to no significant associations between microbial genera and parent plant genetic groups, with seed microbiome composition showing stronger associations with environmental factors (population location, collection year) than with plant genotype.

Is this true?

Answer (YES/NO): NO